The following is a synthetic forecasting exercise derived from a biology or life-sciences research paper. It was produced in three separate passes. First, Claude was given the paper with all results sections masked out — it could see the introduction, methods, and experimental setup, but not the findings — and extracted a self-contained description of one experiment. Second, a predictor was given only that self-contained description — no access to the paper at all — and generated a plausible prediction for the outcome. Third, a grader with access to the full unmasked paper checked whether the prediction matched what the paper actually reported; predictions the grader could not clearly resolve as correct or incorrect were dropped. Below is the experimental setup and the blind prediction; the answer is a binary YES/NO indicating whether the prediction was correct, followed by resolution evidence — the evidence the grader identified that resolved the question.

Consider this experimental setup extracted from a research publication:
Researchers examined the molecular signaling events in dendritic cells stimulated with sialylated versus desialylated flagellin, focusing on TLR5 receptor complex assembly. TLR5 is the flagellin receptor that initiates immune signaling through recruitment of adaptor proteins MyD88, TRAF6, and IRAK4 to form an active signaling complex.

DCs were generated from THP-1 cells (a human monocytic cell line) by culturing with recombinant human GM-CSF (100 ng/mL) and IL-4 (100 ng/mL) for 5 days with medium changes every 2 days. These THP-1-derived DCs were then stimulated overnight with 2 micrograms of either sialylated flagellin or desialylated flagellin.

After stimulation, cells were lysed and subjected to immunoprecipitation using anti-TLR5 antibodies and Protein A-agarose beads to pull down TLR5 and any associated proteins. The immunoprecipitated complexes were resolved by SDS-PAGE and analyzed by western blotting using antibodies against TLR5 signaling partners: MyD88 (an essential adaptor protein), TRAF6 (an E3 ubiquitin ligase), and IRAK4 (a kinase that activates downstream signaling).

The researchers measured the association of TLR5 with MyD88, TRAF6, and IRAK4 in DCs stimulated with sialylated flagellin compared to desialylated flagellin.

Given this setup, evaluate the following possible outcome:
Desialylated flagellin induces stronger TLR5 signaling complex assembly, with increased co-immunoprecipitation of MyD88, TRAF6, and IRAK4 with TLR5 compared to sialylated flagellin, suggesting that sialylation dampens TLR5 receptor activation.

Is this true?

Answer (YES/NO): YES